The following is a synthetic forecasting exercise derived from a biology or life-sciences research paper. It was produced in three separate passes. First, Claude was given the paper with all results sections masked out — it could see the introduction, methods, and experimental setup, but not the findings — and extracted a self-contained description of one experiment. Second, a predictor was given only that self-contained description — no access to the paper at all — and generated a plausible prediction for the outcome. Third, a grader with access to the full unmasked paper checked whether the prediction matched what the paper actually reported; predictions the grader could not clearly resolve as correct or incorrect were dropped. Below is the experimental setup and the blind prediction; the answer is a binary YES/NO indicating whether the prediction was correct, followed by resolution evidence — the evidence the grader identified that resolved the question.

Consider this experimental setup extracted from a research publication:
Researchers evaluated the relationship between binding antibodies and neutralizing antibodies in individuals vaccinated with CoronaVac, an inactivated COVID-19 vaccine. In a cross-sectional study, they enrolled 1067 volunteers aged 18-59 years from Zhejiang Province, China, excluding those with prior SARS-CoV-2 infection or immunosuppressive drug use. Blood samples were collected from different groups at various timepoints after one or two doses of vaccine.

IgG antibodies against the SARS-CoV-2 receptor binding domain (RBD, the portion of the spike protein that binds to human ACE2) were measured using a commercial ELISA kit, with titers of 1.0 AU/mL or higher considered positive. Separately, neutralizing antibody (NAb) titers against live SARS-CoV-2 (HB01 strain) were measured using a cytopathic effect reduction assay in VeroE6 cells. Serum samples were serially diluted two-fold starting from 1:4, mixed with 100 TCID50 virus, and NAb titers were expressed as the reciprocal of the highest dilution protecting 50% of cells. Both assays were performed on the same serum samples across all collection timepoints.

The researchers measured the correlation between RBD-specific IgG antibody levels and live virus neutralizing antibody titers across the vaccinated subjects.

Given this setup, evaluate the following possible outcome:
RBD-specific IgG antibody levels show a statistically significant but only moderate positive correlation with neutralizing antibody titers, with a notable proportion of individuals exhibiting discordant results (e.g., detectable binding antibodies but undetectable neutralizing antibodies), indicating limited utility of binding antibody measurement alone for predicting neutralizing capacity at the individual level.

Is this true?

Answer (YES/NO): NO